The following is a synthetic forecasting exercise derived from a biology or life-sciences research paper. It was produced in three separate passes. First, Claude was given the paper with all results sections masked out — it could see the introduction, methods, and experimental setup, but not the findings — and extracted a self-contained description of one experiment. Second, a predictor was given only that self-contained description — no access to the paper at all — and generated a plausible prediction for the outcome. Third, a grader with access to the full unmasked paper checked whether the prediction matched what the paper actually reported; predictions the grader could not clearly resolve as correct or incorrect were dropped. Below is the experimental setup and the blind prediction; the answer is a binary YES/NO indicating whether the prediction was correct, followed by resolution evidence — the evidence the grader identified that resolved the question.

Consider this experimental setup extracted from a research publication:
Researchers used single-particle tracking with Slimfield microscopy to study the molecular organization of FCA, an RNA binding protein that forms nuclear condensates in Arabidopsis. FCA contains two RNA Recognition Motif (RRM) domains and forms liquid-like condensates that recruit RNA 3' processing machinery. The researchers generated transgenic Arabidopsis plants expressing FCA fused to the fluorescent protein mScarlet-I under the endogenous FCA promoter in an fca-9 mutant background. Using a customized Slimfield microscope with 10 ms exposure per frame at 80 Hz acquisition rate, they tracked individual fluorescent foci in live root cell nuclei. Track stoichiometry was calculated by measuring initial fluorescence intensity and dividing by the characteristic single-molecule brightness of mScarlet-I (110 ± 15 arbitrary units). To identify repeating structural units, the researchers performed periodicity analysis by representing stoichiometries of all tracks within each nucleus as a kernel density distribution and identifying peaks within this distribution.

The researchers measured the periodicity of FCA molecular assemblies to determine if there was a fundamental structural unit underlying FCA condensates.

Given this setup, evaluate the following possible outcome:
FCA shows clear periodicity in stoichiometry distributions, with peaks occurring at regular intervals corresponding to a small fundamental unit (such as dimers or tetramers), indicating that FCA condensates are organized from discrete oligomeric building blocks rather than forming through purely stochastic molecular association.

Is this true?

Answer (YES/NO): YES